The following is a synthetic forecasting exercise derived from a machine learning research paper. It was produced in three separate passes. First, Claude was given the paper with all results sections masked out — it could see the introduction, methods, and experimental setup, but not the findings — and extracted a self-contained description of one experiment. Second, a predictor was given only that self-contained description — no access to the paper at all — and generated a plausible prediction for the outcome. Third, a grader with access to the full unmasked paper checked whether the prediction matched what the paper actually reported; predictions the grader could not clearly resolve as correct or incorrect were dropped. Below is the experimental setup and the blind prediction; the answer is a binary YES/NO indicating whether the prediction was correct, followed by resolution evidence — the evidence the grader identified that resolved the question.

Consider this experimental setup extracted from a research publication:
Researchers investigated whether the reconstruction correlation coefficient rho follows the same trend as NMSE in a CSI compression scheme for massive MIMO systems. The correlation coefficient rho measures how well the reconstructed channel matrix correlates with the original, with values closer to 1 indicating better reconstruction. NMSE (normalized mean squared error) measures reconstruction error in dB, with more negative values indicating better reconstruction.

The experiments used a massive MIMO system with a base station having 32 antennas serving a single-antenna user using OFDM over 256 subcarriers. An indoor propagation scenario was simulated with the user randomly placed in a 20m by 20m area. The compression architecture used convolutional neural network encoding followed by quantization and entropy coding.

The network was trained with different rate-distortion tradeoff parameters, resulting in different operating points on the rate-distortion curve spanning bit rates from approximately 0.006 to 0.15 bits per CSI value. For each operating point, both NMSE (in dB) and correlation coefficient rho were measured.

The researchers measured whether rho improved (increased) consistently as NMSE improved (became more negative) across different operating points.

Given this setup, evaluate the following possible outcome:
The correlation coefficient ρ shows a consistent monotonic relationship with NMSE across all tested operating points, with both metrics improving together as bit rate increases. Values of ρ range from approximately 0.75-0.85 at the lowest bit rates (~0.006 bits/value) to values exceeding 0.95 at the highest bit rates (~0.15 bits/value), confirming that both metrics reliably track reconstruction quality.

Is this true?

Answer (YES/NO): NO